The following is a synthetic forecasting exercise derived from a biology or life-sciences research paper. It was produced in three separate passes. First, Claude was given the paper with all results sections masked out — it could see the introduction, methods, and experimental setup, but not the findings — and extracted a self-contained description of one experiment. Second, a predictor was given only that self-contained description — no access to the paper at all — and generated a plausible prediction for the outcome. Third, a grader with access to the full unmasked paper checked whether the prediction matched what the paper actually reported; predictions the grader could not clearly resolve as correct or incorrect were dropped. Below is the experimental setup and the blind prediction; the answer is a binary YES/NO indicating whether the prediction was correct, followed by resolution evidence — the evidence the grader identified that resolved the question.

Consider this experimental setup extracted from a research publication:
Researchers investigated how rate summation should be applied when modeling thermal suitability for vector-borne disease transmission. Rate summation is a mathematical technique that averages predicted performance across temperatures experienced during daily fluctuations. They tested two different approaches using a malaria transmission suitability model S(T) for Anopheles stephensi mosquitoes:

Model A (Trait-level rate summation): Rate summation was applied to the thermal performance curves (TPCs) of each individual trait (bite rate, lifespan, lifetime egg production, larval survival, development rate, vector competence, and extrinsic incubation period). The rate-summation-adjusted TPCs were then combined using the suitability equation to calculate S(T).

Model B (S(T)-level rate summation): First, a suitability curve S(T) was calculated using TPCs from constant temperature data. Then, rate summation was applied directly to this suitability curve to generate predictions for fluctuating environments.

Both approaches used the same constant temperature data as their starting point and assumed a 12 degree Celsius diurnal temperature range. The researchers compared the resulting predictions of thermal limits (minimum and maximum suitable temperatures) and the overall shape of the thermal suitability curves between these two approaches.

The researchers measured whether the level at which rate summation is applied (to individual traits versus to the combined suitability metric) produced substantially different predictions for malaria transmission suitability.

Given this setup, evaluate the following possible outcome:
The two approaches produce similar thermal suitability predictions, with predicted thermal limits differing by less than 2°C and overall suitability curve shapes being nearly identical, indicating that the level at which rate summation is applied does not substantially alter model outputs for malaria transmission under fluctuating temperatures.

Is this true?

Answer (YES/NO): NO